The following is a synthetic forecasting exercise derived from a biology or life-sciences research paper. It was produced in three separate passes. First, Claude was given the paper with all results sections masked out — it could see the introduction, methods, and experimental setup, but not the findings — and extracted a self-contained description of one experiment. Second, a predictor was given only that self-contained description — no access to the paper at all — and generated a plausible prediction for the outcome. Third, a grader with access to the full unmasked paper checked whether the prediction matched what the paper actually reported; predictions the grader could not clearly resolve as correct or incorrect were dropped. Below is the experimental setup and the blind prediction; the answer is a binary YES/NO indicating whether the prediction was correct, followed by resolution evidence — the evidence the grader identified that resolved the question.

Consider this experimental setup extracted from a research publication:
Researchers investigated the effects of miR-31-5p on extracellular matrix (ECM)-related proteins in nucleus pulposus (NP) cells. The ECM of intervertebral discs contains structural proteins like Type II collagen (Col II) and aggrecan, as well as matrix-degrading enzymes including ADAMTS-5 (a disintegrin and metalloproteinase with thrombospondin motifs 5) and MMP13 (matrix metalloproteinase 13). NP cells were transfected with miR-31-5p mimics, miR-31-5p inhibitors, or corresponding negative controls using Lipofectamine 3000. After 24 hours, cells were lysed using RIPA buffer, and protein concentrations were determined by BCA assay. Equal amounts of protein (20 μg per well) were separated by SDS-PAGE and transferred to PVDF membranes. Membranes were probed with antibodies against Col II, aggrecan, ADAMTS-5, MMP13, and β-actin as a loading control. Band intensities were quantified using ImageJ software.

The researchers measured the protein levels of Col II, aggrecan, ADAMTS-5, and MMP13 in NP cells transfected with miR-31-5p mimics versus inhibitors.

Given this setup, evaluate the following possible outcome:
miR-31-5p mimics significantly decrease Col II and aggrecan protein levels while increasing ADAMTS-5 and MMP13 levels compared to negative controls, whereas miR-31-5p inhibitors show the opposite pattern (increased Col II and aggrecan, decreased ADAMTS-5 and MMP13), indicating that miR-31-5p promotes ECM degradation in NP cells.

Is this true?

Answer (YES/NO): NO